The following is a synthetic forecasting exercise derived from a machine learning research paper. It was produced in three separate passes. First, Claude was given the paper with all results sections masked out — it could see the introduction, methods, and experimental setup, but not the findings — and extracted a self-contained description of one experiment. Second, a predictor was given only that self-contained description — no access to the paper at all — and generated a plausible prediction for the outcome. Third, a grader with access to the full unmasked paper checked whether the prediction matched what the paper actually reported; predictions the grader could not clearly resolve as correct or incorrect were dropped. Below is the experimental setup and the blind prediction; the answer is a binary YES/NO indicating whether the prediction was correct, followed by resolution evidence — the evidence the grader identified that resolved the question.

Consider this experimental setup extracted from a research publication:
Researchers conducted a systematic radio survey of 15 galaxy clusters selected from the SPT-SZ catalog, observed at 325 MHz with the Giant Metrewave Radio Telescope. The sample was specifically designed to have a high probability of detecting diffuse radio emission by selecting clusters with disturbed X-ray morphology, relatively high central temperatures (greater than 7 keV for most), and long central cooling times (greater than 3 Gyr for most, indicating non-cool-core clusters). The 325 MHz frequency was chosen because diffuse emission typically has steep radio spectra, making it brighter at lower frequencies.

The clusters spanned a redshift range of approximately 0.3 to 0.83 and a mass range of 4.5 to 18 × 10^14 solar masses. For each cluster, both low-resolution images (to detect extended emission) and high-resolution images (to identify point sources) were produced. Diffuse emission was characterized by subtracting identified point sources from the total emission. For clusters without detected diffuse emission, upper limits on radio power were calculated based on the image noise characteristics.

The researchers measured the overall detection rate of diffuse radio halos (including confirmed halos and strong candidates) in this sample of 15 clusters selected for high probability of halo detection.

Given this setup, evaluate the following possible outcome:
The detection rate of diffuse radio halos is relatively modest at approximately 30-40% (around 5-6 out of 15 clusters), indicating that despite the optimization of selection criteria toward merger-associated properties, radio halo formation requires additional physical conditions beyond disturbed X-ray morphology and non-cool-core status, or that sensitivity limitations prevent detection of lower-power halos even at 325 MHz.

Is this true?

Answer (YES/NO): YES